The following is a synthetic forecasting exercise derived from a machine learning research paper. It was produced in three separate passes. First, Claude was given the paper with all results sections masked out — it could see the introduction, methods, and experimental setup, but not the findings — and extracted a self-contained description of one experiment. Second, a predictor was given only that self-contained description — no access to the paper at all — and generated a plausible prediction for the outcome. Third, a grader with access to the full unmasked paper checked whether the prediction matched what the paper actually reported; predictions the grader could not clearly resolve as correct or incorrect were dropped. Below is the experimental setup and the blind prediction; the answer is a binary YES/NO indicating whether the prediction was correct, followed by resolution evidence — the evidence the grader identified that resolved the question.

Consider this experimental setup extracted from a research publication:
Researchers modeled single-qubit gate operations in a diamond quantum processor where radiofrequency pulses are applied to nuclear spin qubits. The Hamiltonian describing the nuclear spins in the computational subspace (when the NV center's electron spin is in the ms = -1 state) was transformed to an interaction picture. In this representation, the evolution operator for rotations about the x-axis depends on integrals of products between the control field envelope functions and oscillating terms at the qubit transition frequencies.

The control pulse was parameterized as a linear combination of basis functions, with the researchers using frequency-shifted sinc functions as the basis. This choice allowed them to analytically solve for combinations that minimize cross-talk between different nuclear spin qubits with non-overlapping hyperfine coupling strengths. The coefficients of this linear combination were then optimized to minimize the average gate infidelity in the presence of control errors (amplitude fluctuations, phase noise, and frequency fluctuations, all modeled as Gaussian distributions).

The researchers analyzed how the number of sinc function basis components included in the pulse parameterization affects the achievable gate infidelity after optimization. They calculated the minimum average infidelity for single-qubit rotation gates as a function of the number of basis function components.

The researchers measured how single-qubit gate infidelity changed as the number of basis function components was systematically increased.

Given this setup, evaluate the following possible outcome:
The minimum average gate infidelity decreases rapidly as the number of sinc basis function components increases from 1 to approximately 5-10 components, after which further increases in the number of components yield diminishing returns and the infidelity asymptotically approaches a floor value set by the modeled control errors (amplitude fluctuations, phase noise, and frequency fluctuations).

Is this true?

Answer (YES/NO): NO